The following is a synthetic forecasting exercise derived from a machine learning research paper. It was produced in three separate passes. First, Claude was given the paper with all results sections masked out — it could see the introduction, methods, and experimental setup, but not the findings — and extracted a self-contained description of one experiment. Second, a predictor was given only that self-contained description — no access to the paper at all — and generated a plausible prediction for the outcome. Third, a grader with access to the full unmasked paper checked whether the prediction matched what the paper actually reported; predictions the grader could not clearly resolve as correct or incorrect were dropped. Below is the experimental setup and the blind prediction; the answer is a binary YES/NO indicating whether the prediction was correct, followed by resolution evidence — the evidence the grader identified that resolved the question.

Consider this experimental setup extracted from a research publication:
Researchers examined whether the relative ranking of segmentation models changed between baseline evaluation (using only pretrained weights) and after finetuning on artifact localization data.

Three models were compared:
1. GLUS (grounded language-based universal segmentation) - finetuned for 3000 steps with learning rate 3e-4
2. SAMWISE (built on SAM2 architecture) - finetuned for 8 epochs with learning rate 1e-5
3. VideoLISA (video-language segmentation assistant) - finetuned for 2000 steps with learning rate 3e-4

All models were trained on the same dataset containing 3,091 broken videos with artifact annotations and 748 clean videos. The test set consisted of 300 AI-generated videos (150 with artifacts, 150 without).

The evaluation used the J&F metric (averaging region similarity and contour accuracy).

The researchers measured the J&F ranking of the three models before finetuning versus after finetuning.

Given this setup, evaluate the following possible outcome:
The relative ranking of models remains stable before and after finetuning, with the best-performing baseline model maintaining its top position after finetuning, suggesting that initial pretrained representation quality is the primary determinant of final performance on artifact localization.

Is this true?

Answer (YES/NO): NO